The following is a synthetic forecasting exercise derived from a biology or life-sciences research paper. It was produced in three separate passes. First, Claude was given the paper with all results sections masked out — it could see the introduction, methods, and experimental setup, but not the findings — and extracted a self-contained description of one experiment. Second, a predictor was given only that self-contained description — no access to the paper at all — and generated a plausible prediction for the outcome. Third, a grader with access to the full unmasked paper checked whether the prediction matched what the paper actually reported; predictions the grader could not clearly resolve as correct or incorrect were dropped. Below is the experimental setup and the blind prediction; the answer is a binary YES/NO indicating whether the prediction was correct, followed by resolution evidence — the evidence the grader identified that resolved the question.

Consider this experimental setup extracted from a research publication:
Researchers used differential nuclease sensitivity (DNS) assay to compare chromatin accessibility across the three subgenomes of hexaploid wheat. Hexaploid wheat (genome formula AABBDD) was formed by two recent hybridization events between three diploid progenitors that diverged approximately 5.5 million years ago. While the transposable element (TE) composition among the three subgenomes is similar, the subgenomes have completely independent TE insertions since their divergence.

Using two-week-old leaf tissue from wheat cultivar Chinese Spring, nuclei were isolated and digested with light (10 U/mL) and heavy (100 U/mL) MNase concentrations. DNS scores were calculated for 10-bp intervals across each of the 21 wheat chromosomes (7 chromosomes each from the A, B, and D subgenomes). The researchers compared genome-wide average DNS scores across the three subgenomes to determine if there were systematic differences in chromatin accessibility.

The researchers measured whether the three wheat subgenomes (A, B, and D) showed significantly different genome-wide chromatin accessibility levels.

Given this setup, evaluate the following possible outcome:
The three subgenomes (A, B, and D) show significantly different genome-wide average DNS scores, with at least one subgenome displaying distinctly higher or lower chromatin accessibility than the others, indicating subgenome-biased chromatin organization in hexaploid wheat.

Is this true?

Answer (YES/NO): YES